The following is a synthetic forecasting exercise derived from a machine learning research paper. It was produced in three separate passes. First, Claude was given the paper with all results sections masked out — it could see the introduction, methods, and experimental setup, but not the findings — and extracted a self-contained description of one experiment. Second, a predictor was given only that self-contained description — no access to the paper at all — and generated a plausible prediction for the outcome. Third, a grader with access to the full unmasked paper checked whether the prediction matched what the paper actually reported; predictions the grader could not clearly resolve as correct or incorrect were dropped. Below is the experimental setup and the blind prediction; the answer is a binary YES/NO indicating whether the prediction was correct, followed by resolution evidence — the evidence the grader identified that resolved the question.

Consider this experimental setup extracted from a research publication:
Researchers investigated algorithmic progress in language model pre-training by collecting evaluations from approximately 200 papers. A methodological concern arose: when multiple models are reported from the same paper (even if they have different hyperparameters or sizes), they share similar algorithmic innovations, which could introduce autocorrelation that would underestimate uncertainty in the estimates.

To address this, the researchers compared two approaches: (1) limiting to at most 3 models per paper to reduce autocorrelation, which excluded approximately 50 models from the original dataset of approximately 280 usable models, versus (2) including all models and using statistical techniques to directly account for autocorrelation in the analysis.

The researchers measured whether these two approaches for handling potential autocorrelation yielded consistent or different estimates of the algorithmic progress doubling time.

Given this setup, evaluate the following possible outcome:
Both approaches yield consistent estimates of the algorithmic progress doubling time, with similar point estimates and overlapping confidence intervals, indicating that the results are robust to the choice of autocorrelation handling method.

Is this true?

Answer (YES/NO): YES